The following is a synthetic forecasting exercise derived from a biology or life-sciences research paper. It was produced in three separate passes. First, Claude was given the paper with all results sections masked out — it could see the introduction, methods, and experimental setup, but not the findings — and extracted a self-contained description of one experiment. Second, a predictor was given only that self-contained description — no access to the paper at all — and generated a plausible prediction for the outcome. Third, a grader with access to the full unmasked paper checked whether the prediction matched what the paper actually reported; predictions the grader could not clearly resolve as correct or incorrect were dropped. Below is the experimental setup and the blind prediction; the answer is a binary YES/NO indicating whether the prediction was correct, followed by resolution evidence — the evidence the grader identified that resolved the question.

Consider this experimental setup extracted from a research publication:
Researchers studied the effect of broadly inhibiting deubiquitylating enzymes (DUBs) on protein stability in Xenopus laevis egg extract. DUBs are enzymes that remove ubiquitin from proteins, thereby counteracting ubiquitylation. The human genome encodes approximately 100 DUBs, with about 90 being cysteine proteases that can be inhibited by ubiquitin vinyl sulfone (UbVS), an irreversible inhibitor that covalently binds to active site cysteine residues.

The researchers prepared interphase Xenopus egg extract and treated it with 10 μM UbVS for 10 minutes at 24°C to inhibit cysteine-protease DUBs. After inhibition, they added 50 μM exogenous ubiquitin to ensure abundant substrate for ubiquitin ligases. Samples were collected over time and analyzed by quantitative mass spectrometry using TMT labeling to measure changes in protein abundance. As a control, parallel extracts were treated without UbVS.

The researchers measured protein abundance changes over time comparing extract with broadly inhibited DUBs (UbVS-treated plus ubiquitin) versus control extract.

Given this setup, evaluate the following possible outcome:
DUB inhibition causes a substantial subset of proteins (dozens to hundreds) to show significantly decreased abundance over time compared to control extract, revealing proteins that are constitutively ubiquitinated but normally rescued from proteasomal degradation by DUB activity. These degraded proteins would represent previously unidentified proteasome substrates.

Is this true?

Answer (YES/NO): NO